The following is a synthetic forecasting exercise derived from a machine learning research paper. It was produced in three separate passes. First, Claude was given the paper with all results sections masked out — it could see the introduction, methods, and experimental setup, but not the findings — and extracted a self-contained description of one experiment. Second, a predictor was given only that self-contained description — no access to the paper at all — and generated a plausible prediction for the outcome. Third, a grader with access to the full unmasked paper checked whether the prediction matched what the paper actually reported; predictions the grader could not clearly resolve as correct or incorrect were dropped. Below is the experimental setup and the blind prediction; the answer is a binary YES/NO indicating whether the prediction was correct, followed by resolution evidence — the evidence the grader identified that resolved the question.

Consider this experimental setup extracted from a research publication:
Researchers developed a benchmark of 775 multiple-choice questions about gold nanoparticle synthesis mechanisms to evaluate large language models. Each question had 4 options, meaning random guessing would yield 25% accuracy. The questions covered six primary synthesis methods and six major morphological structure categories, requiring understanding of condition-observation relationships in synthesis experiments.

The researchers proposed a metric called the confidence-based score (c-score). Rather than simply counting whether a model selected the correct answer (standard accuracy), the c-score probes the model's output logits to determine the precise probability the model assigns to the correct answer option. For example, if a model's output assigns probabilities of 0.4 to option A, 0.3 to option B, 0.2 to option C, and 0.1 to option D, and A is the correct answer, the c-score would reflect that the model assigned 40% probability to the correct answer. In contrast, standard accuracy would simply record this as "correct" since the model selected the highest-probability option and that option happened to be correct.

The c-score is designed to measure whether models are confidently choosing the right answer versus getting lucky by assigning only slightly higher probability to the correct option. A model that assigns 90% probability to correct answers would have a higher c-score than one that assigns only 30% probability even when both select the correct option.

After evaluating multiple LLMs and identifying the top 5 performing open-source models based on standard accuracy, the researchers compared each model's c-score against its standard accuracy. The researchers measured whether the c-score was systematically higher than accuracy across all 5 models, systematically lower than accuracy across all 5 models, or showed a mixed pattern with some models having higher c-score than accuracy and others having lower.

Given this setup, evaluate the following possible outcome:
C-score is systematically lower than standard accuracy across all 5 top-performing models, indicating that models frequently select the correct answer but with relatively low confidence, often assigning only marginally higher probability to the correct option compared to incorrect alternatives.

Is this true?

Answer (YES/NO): NO